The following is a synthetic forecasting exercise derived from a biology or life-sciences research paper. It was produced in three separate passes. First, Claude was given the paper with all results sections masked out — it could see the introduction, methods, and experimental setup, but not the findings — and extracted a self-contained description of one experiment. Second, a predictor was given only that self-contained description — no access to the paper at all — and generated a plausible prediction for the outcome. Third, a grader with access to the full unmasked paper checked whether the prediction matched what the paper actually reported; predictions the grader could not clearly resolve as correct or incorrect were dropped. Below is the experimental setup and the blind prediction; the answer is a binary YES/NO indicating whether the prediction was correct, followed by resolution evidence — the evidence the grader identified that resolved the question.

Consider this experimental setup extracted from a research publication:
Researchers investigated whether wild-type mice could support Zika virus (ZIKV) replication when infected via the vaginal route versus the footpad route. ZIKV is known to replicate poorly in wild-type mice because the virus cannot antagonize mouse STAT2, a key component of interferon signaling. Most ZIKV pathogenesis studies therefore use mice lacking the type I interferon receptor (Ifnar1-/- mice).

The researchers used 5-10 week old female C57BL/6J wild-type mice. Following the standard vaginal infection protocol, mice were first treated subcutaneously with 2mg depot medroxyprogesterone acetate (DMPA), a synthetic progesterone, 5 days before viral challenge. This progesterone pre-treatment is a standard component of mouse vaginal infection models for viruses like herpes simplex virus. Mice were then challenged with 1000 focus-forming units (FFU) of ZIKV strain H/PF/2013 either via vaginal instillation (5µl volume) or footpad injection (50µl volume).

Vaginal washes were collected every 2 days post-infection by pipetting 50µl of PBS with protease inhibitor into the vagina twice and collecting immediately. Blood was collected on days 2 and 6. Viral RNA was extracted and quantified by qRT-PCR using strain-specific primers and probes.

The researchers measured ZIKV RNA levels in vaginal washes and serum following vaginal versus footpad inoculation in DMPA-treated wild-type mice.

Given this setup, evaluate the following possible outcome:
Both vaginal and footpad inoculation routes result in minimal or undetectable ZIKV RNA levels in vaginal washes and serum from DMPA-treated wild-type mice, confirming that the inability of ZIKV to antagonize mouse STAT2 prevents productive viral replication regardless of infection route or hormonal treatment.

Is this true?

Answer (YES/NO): NO